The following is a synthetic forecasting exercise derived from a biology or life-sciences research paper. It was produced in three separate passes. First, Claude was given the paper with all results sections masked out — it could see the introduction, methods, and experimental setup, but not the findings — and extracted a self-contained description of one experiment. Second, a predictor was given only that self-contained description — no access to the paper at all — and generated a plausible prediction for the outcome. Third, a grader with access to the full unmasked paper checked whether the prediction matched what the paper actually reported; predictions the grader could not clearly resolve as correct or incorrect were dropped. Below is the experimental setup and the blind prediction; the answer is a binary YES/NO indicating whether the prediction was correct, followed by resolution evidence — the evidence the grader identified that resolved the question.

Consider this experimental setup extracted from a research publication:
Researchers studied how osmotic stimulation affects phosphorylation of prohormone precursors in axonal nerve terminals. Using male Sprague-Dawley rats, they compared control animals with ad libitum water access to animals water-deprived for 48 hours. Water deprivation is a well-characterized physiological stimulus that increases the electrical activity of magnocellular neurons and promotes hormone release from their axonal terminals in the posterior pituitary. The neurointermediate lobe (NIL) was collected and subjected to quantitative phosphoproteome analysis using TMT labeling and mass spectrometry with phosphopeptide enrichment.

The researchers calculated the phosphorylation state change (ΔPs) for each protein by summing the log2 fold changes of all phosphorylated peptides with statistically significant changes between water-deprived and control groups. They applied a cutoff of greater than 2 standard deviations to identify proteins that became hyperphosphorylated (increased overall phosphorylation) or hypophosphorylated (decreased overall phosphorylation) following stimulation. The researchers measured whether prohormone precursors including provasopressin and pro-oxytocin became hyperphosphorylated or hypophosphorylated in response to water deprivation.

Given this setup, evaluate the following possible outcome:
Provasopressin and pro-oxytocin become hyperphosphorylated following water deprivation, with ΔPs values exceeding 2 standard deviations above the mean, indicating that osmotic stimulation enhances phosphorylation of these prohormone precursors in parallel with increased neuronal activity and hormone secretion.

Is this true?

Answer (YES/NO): YES